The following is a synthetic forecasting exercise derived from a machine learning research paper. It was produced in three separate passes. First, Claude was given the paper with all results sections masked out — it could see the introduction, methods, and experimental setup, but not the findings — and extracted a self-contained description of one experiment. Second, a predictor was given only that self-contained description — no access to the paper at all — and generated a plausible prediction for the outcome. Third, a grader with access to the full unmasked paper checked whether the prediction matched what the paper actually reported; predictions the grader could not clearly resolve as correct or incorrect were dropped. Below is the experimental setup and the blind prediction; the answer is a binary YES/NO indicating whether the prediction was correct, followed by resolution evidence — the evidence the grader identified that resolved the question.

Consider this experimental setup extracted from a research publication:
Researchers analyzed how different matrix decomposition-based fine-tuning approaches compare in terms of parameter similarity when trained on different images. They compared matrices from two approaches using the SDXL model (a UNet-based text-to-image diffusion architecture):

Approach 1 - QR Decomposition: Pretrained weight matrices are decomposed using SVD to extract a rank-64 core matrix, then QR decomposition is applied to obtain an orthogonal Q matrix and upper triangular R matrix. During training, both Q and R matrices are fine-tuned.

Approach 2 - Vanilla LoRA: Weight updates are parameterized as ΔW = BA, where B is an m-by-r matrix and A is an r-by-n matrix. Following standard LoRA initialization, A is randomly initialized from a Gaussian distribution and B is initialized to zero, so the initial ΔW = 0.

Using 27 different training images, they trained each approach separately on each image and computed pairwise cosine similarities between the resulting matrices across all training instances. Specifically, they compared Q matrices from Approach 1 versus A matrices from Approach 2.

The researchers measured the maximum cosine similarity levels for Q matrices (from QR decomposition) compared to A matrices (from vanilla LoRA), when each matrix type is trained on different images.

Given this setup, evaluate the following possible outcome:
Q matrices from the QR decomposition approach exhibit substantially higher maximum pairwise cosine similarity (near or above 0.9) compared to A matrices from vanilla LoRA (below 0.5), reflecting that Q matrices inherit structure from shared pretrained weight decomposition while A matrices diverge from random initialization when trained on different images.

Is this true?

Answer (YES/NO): NO